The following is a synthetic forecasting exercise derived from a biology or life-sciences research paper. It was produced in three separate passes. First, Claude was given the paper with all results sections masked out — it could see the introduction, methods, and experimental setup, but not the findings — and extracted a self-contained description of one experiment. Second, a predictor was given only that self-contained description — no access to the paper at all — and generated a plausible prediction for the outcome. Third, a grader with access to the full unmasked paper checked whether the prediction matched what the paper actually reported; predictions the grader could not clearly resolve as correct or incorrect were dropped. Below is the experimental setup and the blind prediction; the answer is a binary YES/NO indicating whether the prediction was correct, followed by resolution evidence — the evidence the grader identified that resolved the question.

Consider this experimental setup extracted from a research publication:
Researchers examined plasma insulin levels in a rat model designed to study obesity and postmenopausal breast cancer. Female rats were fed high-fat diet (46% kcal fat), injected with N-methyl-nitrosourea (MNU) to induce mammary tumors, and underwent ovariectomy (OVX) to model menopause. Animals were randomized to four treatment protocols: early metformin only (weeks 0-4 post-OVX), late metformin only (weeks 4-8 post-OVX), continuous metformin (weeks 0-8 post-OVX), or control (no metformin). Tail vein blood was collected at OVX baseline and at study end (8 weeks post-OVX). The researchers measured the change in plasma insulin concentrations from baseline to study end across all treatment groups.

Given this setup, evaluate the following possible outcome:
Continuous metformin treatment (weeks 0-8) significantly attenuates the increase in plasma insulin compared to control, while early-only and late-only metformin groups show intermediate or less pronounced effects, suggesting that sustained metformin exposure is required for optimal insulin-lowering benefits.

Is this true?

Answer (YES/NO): NO